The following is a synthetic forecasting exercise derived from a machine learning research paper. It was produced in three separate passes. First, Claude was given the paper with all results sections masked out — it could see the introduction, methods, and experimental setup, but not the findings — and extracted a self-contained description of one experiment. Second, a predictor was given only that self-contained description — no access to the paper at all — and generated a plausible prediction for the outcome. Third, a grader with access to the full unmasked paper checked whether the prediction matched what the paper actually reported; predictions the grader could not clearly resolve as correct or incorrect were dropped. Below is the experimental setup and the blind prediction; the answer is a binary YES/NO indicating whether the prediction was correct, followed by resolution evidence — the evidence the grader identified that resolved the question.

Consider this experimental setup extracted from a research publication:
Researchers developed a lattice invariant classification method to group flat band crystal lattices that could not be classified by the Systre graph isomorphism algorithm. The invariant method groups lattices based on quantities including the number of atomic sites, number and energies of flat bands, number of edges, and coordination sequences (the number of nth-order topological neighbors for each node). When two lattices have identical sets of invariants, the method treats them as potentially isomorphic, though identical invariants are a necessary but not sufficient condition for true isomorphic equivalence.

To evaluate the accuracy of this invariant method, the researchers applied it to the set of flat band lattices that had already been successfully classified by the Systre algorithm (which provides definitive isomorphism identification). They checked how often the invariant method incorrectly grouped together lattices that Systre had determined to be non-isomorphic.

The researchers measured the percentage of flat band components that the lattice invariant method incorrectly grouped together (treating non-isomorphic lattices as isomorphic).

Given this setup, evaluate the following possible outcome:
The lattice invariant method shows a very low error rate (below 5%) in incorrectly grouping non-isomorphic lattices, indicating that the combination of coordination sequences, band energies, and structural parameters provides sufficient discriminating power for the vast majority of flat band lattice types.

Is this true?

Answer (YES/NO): YES